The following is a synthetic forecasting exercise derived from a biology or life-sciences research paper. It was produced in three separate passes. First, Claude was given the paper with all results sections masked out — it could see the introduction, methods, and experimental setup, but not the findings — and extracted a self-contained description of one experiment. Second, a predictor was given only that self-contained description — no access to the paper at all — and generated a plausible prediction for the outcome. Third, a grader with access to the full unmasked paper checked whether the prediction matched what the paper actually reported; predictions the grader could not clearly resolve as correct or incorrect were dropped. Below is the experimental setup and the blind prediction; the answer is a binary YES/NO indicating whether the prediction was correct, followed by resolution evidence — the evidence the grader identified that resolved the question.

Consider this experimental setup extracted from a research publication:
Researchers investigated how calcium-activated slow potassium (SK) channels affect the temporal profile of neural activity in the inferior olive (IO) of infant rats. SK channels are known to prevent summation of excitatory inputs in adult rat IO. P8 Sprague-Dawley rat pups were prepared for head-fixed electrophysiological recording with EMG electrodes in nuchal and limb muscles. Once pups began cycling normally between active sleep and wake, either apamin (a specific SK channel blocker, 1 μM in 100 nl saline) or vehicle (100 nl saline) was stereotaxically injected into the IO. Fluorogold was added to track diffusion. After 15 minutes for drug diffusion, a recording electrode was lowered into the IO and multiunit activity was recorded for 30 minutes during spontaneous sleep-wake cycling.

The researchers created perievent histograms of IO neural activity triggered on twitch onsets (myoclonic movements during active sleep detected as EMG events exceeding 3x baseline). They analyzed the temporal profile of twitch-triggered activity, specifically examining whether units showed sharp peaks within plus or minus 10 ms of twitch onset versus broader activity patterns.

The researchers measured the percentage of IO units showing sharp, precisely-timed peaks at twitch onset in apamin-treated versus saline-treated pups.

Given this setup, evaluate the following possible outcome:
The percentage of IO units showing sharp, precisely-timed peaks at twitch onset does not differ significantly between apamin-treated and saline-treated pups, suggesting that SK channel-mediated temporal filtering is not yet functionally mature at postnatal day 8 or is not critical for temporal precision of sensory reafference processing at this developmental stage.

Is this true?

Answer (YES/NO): NO